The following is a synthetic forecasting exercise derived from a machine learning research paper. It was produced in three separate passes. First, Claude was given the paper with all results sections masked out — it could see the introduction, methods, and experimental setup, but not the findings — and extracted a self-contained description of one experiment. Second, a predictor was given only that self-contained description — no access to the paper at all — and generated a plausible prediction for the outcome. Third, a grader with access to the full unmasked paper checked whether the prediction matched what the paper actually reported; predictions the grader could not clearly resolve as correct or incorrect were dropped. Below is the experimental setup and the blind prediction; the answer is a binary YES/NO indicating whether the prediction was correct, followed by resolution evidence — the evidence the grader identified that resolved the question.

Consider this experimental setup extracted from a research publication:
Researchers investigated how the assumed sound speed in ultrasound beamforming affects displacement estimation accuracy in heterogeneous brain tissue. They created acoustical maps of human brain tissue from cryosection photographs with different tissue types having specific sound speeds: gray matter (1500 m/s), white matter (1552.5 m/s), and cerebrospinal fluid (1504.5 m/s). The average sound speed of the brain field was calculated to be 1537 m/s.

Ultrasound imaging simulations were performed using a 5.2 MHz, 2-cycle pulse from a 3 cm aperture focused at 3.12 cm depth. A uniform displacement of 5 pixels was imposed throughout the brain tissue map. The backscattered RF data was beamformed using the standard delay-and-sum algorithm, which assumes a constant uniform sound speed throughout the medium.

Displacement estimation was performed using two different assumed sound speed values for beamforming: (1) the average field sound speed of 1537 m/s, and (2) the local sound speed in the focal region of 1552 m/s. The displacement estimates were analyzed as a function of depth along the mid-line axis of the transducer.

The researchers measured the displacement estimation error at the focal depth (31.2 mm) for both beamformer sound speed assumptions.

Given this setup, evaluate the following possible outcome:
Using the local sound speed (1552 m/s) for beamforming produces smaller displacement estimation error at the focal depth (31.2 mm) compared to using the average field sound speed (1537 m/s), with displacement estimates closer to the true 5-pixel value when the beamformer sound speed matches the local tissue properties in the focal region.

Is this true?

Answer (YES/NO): YES